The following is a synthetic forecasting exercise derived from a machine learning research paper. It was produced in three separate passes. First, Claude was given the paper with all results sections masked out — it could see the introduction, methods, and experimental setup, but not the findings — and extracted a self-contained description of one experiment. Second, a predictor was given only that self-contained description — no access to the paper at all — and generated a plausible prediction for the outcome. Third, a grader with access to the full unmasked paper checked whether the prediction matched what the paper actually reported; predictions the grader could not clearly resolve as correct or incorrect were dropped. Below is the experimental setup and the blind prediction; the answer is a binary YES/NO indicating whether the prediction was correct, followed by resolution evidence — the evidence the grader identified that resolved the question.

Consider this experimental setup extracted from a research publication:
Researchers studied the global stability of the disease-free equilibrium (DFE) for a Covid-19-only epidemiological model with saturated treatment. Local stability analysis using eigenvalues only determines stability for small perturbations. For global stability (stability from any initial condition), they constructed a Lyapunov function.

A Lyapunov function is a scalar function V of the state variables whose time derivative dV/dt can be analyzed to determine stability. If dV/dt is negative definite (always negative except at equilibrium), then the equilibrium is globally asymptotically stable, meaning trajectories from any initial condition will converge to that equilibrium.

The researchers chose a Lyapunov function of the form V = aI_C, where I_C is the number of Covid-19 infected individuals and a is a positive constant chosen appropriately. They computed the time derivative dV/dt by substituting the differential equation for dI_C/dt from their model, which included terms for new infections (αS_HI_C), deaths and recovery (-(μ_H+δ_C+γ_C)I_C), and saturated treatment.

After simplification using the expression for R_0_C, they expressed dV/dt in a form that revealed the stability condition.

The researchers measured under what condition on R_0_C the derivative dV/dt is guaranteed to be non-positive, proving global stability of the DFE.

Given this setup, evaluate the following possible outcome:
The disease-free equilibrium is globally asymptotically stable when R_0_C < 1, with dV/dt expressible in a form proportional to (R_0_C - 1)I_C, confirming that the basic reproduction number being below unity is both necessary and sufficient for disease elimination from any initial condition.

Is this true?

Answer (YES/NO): NO